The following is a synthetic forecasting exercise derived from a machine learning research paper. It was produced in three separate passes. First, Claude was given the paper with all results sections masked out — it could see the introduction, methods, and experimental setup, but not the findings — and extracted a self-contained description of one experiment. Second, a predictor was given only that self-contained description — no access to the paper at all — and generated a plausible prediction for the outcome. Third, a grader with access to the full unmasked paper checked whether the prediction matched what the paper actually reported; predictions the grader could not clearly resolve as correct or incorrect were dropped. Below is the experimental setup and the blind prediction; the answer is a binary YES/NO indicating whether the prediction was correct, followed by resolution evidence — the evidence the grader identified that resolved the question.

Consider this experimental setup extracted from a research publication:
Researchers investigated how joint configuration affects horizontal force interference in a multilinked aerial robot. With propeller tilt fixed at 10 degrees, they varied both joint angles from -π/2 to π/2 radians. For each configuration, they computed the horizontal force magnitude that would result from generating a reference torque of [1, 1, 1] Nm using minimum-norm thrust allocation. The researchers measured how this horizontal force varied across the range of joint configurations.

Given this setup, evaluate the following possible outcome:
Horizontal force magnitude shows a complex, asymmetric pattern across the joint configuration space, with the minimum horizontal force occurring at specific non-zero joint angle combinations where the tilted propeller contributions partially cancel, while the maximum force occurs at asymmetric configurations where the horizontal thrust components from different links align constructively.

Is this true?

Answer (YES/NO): NO